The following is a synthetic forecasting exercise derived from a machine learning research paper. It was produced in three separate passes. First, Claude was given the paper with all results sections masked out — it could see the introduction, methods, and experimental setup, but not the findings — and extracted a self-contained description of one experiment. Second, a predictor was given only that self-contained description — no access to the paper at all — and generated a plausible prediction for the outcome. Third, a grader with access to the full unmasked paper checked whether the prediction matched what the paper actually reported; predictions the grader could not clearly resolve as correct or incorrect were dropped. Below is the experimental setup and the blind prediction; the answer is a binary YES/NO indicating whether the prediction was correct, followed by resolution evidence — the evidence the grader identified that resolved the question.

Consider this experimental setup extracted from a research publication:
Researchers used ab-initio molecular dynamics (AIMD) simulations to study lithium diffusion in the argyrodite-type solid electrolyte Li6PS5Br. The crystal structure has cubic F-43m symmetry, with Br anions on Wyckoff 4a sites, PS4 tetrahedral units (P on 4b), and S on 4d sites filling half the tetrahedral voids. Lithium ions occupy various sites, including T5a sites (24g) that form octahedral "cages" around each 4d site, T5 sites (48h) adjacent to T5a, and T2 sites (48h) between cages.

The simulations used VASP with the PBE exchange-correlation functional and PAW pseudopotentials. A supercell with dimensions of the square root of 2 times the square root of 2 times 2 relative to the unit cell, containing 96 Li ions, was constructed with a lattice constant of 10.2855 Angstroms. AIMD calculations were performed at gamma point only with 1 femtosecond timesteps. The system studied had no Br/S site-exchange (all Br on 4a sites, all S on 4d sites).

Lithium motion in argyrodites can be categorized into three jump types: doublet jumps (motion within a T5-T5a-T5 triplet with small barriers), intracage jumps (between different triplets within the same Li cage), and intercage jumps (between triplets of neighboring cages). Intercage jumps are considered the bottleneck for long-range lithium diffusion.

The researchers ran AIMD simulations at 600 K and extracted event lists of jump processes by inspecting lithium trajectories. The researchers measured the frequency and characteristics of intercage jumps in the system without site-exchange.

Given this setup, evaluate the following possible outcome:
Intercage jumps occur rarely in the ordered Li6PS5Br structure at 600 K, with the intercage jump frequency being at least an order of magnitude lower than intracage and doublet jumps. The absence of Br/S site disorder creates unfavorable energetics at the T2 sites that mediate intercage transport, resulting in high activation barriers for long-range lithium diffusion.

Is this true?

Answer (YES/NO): YES